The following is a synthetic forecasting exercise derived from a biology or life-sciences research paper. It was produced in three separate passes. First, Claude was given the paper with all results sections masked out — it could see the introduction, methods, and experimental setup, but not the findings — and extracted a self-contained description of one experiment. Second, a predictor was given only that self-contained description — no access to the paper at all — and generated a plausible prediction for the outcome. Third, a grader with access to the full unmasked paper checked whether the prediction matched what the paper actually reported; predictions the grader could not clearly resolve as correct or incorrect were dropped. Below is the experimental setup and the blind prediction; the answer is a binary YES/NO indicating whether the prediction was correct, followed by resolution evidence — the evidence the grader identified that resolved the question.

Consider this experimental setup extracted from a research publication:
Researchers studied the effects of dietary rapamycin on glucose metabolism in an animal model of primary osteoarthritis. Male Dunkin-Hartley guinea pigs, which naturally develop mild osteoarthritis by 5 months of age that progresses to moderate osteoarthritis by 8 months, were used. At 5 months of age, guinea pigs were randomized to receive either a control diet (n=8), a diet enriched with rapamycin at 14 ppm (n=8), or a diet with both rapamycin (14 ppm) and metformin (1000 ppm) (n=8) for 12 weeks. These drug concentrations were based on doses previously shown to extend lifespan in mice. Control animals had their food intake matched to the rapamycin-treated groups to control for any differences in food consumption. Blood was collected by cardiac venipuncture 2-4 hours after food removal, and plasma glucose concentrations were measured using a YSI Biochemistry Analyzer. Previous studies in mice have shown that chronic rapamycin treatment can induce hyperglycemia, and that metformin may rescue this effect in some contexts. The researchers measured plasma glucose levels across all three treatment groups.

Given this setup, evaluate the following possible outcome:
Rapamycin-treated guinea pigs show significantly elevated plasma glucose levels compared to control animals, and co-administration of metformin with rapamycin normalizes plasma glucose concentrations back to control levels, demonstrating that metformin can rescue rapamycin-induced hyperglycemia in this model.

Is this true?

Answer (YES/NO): NO